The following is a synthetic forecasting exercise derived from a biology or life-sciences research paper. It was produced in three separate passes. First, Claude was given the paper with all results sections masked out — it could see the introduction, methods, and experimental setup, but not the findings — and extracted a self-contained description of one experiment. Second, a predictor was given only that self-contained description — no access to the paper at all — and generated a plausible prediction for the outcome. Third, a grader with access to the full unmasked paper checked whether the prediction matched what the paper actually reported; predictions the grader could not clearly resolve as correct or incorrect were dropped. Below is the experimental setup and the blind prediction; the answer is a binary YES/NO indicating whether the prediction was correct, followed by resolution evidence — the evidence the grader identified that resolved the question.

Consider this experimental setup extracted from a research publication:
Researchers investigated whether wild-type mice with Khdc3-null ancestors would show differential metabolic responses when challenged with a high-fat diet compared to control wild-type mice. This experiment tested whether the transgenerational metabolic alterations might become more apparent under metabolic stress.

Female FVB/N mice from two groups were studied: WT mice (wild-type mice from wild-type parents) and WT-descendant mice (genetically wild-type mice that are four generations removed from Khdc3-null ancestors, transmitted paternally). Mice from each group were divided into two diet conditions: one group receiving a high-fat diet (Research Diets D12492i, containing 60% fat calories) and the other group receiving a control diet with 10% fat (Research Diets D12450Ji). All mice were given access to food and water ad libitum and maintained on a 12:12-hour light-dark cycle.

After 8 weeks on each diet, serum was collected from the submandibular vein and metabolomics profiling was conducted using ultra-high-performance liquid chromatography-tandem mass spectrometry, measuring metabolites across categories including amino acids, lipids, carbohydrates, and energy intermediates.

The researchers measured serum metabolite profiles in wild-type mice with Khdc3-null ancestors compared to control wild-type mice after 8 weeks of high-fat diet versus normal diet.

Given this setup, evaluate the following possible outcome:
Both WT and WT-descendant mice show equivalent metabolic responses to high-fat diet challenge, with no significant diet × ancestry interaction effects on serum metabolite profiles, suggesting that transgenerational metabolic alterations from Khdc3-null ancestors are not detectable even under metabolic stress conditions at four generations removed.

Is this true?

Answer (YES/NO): NO